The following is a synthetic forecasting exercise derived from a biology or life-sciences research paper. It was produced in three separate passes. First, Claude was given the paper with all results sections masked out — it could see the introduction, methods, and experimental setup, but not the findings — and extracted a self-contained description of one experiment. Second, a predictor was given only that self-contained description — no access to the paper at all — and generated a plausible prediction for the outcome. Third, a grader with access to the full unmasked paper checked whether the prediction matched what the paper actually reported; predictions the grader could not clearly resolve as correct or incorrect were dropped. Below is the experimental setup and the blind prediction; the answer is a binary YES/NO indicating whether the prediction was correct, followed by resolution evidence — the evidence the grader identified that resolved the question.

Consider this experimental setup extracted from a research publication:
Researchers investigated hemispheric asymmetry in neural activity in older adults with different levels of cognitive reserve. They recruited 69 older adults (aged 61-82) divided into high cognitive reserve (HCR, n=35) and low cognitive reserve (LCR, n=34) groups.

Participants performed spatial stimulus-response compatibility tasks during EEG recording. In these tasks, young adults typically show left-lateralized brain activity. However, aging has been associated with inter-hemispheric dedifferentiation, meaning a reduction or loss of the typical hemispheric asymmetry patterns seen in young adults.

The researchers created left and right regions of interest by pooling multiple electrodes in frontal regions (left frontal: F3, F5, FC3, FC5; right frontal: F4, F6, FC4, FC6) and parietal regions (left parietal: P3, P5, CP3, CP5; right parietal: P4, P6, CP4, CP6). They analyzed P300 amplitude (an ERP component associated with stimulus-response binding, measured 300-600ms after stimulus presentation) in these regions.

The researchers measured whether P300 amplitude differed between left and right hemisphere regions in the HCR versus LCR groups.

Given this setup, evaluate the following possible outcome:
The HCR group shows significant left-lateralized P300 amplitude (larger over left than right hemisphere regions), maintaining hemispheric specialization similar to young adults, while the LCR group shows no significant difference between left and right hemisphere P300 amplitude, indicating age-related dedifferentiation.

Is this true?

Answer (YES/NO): YES